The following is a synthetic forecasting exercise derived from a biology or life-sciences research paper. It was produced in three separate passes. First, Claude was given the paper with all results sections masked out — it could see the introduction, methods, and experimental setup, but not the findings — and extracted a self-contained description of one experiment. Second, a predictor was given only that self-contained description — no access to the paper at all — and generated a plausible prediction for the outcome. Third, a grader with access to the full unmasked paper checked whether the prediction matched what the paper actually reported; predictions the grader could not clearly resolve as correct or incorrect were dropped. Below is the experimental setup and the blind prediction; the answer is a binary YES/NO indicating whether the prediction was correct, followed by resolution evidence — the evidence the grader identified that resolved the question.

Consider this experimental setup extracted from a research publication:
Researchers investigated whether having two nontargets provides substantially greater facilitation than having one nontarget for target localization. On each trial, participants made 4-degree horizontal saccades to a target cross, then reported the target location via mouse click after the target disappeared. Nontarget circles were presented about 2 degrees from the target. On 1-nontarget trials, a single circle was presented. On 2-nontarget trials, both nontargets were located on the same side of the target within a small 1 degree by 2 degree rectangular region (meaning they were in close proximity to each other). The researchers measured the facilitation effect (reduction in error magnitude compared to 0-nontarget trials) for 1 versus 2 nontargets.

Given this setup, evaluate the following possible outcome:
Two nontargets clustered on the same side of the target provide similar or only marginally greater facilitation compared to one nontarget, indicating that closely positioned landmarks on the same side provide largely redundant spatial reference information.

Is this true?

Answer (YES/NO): YES